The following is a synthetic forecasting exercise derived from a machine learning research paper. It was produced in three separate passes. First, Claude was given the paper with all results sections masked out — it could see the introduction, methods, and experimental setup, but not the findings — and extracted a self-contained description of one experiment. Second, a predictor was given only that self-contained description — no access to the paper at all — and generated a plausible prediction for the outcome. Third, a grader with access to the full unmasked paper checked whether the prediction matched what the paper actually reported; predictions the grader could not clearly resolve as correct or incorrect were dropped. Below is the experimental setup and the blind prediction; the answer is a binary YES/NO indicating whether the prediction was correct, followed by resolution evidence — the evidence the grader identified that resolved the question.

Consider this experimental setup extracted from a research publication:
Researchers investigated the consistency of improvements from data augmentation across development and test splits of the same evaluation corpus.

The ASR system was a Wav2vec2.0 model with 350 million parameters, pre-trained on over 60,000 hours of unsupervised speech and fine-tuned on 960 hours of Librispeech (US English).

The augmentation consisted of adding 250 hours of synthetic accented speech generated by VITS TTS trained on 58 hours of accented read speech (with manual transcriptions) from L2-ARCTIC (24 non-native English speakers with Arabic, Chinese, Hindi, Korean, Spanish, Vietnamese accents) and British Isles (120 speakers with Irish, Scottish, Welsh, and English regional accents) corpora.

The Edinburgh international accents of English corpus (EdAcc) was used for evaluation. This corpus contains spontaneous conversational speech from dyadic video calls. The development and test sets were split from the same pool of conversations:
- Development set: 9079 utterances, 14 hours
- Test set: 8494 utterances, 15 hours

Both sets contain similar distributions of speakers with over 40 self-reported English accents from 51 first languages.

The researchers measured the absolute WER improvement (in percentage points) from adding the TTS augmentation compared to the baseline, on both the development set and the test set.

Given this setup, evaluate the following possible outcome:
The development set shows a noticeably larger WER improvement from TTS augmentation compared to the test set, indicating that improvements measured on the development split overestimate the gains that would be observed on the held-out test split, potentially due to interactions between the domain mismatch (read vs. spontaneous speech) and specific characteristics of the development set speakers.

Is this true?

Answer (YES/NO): NO